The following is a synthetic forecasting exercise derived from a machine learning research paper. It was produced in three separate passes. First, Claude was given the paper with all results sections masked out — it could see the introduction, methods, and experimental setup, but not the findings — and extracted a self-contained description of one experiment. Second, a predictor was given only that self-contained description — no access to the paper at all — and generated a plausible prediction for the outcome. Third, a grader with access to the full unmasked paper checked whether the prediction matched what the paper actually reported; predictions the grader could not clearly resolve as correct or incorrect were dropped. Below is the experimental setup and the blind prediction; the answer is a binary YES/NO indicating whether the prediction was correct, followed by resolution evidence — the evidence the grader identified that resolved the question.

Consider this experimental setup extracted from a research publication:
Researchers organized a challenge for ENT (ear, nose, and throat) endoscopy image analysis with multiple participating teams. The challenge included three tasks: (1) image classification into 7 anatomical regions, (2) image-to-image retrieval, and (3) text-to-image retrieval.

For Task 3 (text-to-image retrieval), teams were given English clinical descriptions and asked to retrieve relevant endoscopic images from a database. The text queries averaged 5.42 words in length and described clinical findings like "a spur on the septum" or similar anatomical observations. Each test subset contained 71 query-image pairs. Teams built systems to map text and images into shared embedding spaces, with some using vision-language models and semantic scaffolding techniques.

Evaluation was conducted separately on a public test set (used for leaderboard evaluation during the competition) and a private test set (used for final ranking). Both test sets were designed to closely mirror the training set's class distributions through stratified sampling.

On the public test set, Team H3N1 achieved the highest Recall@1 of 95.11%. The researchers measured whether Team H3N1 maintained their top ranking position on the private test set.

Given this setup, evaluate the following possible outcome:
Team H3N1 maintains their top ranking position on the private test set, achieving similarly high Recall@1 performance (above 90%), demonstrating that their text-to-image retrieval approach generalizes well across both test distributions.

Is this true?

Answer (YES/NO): NO